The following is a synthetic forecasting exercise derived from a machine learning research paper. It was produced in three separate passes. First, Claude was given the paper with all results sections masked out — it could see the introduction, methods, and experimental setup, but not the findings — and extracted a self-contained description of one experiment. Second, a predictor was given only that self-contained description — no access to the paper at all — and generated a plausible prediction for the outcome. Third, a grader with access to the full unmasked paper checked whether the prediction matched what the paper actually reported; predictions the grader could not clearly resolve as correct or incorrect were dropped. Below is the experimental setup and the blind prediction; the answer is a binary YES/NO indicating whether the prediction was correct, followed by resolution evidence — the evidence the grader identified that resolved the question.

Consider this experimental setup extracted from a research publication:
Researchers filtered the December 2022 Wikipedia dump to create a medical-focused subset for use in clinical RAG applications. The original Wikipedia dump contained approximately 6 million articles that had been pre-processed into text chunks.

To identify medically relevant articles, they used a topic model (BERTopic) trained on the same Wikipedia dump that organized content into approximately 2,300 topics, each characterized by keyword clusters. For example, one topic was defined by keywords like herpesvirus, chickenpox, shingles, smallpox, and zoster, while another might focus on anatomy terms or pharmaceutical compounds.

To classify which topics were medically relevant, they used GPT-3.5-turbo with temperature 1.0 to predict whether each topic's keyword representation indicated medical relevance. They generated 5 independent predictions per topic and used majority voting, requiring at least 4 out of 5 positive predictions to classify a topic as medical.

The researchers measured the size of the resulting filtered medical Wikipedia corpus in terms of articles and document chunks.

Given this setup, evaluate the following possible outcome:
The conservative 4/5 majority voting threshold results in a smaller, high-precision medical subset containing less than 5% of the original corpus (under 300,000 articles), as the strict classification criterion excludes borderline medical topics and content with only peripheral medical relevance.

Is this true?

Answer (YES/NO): YES